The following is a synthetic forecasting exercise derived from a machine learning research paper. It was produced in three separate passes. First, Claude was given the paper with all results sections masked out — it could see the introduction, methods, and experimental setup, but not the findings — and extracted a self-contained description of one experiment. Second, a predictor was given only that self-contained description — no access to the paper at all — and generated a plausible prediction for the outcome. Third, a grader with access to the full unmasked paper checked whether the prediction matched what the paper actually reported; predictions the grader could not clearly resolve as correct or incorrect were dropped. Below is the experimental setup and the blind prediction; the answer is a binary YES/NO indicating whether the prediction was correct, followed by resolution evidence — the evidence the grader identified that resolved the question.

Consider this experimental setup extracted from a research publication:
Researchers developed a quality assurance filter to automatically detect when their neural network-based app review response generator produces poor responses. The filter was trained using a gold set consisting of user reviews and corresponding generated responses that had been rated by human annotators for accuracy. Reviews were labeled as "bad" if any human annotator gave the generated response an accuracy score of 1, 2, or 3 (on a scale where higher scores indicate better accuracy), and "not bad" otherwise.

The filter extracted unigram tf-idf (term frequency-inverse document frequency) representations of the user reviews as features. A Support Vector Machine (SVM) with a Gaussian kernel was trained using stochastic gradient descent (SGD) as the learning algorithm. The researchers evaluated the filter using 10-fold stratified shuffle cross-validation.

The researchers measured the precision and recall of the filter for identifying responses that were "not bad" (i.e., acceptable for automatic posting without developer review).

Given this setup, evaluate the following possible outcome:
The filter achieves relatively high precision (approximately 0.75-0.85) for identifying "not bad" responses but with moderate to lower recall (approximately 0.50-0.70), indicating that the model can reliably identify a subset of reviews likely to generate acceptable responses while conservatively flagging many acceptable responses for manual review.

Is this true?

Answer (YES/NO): NO